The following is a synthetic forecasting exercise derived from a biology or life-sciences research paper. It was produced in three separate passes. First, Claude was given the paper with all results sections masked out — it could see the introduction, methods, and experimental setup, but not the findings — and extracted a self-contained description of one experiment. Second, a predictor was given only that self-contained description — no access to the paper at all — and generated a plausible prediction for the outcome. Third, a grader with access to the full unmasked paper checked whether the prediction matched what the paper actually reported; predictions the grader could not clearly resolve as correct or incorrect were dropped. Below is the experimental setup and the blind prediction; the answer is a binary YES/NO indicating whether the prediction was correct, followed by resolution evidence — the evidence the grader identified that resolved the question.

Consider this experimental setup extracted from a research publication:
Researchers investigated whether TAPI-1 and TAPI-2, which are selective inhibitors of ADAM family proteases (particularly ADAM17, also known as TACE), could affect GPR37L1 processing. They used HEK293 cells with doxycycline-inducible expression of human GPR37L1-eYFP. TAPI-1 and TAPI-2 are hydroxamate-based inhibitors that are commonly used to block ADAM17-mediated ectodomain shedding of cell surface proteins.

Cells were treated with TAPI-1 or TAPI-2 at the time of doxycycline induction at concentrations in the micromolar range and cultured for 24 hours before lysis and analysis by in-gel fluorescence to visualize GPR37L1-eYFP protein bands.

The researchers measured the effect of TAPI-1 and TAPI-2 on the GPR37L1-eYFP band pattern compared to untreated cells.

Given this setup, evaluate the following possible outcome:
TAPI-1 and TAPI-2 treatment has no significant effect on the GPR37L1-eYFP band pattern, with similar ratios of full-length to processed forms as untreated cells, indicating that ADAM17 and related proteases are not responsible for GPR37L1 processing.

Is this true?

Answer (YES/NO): NO